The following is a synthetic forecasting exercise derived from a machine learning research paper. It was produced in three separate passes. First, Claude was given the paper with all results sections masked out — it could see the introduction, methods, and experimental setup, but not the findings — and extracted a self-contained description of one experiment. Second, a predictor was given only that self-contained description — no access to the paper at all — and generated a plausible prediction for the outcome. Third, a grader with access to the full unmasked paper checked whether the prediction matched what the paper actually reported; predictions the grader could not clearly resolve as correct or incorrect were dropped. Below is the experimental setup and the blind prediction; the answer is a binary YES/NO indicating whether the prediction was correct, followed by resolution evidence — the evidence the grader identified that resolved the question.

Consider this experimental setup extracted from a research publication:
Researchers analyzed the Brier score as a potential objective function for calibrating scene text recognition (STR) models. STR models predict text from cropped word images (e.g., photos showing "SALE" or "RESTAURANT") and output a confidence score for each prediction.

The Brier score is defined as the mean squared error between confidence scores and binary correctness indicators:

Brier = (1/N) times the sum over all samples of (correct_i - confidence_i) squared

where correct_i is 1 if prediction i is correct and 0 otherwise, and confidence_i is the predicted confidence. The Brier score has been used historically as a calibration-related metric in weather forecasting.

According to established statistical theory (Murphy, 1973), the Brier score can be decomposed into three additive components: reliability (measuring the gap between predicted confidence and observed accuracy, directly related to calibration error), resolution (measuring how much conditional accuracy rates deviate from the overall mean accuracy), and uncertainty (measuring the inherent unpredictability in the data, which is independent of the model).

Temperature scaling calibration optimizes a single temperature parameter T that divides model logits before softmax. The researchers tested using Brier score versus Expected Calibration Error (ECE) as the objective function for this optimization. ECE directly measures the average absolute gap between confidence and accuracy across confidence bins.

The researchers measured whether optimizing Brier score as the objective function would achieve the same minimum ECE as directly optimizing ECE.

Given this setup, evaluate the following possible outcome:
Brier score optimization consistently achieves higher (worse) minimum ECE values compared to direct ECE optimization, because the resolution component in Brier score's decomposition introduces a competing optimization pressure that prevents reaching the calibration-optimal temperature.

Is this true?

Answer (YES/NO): YES